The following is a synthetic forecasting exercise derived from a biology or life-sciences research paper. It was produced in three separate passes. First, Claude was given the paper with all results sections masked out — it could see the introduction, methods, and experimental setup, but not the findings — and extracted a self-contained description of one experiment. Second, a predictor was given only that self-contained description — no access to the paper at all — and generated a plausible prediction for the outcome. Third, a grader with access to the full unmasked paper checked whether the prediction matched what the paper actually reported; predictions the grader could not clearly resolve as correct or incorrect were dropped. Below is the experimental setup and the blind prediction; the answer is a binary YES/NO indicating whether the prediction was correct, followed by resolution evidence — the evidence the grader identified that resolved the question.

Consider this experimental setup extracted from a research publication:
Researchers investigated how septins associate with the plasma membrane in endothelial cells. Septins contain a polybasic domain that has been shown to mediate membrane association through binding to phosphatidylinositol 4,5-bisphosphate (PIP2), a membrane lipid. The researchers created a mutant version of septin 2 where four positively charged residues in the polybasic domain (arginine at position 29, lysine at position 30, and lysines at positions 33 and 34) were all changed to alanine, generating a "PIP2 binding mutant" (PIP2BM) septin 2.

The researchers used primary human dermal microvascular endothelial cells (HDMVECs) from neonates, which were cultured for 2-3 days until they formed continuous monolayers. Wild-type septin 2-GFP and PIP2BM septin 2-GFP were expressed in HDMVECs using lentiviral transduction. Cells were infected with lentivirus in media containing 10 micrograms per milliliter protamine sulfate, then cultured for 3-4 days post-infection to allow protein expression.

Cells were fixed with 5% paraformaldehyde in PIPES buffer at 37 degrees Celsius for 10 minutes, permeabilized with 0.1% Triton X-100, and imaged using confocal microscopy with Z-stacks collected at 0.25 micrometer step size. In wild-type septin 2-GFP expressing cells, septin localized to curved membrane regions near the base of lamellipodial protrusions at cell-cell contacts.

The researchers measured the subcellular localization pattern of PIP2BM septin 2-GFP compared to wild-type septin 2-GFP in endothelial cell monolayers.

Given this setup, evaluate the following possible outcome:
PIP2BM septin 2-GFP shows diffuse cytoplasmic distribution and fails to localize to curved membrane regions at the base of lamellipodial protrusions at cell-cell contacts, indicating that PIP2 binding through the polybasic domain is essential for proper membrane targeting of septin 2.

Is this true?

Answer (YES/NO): YES